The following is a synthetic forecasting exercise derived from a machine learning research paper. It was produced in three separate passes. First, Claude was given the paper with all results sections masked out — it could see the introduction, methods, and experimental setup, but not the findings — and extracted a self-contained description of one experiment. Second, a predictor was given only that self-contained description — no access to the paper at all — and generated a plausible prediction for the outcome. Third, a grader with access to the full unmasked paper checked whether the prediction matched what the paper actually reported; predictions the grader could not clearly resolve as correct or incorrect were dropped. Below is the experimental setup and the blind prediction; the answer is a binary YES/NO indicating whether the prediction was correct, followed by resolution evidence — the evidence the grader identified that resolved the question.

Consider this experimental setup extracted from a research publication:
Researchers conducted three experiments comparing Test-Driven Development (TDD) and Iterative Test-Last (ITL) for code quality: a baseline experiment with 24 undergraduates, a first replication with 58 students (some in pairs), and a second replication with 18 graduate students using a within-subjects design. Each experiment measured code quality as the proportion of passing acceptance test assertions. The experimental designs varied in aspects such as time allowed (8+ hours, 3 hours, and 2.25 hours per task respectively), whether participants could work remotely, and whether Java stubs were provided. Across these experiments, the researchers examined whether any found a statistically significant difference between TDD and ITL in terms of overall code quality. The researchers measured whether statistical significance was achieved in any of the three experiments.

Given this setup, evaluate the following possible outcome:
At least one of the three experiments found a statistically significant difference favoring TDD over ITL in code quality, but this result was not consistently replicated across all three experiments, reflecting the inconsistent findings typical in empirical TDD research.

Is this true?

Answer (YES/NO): NO